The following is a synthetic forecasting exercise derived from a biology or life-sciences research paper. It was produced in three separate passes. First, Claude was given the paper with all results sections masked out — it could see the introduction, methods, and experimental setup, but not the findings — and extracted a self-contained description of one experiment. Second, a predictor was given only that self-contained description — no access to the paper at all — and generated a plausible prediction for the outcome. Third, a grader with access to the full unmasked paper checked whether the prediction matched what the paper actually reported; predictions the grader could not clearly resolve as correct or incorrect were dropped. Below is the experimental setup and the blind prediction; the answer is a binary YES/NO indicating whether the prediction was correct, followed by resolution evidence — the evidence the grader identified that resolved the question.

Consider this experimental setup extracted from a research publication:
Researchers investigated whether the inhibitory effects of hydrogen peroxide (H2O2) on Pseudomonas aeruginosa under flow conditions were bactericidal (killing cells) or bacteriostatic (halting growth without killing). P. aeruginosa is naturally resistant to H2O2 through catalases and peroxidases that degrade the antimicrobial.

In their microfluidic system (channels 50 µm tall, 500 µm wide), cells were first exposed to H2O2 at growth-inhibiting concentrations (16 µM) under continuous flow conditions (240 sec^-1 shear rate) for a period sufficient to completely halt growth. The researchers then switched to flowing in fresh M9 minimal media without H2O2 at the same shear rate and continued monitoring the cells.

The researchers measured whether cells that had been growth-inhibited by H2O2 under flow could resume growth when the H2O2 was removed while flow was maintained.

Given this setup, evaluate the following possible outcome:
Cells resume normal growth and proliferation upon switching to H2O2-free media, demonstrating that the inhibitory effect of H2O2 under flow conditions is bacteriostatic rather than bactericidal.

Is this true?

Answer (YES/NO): YES